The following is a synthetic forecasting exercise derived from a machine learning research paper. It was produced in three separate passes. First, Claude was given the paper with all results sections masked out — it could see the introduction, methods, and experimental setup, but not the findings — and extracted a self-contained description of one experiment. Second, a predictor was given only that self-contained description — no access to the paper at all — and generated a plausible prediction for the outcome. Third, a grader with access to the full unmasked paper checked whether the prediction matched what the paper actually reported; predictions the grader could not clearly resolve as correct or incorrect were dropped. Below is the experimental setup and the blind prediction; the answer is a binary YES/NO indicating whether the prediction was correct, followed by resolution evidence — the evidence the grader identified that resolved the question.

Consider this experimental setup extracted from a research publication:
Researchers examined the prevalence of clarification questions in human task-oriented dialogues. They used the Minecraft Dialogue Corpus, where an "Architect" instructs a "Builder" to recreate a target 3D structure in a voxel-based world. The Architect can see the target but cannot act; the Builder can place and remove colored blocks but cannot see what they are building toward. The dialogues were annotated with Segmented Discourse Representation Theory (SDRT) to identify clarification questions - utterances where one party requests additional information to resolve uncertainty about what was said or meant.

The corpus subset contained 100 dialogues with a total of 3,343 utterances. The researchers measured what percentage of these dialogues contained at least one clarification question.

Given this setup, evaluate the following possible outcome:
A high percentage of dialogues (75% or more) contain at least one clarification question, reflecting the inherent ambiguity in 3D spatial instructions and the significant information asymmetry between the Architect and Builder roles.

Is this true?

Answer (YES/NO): YES